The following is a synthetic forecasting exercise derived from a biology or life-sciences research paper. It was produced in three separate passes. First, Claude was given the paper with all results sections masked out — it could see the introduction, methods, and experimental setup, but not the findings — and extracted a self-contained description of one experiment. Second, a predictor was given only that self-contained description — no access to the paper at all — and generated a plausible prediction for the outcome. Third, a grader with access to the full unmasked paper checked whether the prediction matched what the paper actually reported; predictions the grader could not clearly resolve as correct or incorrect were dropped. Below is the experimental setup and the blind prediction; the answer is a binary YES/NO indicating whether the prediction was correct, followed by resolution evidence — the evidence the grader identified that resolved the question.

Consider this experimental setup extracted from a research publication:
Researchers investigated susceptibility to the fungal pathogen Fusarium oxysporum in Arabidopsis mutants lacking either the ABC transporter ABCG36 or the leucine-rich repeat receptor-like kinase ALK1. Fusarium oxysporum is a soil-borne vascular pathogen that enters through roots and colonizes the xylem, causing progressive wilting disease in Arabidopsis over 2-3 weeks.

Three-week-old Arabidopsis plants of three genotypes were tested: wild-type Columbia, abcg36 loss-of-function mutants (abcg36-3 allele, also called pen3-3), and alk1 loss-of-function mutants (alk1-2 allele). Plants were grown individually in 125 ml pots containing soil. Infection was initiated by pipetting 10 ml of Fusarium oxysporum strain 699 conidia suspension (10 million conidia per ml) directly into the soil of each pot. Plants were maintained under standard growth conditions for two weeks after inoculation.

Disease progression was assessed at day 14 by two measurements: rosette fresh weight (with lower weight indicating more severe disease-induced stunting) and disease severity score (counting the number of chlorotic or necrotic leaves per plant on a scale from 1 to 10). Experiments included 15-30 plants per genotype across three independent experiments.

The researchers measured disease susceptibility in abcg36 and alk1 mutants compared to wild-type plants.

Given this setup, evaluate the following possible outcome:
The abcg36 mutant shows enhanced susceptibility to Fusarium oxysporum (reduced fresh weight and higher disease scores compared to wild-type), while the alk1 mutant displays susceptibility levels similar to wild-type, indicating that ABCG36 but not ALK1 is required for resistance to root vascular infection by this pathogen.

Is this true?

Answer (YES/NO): NO